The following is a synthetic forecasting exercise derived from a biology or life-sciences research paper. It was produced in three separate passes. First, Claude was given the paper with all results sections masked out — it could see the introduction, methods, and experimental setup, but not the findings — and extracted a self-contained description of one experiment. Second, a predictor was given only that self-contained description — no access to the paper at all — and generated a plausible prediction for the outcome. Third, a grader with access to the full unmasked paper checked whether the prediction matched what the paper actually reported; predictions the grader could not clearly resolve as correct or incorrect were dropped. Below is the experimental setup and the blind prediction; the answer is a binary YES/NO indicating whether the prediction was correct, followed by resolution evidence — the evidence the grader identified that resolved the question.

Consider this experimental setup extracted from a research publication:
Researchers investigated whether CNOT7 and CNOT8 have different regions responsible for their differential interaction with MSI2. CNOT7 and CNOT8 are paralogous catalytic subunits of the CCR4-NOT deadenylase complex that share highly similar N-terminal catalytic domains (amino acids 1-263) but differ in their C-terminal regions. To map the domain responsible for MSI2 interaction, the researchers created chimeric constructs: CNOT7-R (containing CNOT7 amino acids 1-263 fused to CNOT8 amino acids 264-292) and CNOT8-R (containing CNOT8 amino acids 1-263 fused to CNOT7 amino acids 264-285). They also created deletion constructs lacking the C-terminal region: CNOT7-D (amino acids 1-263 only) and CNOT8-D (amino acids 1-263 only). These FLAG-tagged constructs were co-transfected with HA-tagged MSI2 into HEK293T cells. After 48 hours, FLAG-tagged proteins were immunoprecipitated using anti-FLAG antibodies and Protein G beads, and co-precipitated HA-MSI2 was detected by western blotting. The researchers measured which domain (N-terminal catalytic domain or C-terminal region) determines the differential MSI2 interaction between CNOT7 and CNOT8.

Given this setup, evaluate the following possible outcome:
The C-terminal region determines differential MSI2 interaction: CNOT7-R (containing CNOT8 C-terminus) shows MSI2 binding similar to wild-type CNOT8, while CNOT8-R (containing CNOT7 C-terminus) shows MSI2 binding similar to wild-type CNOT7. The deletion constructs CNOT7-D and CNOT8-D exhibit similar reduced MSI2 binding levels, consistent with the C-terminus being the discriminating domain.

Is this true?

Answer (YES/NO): NO